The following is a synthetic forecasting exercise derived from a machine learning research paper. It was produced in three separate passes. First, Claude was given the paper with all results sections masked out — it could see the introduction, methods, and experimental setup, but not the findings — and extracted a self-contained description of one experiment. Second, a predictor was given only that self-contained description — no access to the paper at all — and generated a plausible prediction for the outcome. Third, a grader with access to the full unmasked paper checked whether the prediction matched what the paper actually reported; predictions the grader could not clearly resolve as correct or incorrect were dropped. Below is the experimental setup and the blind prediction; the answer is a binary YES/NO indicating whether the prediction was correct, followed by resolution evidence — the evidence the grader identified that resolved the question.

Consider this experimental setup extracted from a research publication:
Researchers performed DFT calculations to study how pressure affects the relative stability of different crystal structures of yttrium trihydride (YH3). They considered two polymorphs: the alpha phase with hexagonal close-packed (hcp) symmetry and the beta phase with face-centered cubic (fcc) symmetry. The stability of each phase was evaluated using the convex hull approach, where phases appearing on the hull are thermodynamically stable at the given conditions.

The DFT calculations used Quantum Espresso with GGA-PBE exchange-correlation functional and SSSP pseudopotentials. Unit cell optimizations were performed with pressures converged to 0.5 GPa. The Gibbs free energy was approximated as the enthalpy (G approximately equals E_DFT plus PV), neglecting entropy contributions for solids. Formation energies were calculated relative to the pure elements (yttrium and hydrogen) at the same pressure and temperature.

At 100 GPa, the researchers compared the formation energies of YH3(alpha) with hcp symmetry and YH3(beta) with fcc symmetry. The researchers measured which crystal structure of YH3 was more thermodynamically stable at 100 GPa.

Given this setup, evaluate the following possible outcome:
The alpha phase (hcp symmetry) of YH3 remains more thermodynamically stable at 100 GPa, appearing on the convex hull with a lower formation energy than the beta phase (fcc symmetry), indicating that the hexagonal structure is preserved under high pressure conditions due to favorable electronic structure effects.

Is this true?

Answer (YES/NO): NO